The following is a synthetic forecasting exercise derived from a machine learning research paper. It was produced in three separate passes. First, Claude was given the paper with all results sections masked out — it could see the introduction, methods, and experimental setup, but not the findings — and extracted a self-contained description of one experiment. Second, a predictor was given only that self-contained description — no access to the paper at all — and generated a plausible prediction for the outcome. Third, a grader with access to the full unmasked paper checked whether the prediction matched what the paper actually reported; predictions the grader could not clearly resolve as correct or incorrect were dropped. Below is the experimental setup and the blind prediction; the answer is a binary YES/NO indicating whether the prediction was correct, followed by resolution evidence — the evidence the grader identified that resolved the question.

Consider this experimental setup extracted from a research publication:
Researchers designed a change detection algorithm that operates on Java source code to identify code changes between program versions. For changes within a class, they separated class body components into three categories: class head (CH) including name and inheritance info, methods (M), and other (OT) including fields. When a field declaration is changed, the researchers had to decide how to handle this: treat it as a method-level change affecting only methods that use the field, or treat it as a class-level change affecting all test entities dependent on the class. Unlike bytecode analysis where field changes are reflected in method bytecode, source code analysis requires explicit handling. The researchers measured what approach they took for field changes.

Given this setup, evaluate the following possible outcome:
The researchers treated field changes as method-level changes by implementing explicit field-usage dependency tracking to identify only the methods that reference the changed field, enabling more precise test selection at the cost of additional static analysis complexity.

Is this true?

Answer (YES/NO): NO